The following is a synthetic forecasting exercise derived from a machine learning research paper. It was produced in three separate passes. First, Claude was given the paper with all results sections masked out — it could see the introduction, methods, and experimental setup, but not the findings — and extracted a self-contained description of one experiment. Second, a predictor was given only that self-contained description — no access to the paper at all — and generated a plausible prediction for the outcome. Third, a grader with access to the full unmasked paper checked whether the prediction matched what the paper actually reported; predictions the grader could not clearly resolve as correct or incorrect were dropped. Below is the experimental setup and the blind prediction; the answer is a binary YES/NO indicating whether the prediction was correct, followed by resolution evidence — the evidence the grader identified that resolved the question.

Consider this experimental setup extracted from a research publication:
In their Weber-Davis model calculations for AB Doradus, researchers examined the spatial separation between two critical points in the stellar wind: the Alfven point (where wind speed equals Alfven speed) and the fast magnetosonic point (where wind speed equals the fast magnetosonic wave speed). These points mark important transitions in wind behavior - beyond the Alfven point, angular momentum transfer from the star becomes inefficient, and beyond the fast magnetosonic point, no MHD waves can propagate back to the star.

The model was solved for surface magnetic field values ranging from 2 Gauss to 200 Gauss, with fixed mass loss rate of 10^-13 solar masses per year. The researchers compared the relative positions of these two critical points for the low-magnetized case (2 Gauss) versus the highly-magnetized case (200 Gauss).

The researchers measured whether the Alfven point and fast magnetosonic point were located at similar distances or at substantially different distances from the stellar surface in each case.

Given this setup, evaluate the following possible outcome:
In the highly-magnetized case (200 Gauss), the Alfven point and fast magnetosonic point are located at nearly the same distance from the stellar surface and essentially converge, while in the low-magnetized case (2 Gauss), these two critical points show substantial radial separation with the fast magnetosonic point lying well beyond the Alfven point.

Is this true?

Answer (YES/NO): NO